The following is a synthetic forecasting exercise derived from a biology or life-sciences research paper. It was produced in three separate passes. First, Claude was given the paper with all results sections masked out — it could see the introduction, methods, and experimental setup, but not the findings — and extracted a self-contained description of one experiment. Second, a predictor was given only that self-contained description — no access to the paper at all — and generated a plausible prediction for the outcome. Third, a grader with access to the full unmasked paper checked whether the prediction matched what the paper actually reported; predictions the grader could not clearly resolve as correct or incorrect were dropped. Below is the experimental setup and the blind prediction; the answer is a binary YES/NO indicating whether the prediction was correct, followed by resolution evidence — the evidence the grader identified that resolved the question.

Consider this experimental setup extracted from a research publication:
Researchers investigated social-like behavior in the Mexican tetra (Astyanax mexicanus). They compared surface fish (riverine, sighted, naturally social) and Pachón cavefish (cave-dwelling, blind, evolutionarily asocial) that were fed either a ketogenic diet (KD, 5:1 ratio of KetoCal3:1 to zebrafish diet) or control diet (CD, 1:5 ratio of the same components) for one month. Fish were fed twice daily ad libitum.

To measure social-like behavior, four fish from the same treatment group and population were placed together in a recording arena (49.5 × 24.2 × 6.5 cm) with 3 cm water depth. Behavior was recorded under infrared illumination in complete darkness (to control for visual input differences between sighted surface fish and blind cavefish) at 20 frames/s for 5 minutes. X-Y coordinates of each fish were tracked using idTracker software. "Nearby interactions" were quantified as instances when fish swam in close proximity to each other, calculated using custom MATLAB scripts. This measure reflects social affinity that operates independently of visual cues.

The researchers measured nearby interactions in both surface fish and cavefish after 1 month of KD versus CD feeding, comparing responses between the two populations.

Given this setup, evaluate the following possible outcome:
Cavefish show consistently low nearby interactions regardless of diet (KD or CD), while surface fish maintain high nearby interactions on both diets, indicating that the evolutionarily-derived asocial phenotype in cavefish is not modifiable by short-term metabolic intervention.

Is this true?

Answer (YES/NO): NO